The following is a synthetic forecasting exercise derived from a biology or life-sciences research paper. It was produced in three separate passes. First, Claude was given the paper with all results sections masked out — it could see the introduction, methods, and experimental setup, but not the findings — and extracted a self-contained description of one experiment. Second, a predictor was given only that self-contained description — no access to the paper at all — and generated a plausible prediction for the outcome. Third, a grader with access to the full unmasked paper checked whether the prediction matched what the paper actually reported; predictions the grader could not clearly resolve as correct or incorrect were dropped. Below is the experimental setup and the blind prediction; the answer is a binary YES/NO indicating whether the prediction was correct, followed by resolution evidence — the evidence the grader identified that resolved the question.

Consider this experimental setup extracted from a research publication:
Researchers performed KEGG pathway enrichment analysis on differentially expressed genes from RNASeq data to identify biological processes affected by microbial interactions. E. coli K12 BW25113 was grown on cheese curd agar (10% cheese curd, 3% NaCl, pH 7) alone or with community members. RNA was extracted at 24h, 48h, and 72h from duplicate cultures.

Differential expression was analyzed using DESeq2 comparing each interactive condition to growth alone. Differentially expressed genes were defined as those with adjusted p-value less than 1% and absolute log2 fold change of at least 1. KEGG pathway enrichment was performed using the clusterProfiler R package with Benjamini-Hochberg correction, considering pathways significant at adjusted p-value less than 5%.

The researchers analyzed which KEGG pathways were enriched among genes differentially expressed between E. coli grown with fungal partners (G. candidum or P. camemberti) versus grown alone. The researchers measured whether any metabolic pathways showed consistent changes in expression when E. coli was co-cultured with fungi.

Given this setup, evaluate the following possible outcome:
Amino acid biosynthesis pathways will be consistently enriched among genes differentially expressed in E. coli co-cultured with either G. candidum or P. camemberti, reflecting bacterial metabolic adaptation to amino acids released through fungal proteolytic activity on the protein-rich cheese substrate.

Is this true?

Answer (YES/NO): YES